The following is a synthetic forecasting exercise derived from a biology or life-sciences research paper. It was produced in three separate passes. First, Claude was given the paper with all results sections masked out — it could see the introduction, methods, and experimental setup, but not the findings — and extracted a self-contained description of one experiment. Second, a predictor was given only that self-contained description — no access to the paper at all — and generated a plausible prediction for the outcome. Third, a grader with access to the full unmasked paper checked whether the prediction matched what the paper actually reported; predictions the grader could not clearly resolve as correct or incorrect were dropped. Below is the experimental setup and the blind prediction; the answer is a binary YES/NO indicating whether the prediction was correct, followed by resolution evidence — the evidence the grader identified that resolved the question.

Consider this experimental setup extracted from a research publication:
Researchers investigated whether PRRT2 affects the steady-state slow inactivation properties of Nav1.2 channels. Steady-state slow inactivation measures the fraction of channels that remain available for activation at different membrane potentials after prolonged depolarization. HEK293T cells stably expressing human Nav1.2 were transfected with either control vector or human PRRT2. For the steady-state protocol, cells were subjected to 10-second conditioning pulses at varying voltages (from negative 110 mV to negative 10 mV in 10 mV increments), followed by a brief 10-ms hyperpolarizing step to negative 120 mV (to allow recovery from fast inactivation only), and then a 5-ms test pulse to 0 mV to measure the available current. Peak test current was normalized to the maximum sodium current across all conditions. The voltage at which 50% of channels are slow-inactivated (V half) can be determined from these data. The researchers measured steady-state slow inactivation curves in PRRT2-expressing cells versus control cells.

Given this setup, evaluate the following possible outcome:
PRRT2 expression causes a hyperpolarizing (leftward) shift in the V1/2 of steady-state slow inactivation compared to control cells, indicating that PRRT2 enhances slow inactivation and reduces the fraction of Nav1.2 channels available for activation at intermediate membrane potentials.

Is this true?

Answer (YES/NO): YES